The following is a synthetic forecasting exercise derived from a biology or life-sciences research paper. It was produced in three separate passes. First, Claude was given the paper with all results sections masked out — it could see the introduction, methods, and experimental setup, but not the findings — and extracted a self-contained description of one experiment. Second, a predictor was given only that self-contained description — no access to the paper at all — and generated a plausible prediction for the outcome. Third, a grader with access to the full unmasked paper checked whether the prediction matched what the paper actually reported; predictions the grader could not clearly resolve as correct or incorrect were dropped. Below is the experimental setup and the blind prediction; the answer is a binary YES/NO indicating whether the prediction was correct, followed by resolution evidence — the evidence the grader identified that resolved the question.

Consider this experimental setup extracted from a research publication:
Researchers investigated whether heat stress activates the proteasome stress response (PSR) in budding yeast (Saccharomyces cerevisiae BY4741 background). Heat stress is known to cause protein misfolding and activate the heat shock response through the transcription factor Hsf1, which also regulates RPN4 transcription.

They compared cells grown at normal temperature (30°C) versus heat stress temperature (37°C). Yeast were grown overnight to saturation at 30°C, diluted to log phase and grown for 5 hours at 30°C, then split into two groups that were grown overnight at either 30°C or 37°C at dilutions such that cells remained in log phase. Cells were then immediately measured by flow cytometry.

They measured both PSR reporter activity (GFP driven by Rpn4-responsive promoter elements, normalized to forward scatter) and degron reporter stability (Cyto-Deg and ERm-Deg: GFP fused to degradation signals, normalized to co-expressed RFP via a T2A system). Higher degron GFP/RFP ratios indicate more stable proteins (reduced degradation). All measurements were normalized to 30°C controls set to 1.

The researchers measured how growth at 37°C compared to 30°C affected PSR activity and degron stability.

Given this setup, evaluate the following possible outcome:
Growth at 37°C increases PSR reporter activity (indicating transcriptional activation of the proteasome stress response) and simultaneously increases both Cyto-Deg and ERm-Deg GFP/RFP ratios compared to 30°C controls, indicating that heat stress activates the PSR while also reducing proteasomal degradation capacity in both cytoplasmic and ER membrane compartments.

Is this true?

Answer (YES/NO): NO